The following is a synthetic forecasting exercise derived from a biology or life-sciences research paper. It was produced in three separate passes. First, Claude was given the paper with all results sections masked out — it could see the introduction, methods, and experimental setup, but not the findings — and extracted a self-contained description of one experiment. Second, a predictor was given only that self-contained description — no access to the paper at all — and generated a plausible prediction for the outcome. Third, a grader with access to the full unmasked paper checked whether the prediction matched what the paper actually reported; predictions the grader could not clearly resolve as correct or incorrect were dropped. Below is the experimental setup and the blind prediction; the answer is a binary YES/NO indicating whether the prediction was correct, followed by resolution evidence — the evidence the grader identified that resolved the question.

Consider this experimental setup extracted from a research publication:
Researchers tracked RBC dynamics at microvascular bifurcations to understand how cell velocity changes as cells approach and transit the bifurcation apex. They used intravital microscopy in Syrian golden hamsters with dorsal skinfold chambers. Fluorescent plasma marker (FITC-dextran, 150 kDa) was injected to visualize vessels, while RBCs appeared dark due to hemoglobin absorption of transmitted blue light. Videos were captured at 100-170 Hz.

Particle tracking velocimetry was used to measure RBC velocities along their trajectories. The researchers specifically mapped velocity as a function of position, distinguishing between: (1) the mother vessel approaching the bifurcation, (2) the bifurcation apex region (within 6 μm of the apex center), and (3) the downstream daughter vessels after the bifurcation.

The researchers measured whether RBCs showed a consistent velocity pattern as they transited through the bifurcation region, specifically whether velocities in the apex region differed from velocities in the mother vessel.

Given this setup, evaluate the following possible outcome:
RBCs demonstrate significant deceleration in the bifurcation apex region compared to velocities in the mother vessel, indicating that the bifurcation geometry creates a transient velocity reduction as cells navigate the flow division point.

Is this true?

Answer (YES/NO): YES